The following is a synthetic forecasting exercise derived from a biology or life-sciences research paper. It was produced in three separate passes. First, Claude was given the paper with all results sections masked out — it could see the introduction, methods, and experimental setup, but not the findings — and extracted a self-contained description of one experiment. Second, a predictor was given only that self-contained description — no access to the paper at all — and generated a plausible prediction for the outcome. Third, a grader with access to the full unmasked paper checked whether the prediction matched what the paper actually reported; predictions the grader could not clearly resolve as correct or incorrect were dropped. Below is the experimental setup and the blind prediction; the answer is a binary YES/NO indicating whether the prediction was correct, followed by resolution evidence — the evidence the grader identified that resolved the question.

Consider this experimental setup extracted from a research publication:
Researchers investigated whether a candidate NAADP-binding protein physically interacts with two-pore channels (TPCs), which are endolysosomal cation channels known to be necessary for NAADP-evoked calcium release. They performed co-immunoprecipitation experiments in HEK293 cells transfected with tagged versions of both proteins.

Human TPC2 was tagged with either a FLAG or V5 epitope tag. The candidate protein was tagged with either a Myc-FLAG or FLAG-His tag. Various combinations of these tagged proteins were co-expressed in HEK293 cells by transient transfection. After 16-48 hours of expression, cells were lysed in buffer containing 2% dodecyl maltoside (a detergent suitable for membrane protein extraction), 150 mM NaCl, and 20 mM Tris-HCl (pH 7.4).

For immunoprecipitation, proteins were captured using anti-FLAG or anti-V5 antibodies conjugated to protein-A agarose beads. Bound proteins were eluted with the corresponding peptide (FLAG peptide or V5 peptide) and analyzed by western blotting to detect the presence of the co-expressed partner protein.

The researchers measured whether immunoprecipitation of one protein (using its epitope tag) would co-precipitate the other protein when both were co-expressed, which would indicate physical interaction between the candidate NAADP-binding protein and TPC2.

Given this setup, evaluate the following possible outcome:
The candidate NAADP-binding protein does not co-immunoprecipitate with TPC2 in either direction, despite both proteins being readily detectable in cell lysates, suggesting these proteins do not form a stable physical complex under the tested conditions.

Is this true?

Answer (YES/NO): NO